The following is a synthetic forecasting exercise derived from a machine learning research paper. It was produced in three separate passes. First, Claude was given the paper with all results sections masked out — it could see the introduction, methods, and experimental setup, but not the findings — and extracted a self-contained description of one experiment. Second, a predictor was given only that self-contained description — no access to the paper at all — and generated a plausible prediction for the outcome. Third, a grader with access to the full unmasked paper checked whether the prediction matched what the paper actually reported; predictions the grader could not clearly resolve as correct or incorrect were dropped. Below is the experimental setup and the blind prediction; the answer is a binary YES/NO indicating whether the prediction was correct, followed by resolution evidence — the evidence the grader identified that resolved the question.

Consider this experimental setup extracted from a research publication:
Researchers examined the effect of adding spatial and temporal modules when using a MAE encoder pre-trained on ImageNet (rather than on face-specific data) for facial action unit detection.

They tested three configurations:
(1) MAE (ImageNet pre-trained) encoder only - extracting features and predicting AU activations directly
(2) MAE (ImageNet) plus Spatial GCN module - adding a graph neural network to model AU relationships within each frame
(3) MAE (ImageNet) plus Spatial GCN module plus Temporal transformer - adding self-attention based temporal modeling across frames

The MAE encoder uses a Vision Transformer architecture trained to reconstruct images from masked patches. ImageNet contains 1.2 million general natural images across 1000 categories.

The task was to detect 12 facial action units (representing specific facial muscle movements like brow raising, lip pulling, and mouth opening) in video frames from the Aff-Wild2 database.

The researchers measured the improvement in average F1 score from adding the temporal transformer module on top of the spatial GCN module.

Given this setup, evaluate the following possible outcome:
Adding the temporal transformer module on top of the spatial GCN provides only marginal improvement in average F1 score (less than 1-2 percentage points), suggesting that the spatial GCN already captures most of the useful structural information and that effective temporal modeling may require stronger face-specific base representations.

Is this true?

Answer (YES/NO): YES